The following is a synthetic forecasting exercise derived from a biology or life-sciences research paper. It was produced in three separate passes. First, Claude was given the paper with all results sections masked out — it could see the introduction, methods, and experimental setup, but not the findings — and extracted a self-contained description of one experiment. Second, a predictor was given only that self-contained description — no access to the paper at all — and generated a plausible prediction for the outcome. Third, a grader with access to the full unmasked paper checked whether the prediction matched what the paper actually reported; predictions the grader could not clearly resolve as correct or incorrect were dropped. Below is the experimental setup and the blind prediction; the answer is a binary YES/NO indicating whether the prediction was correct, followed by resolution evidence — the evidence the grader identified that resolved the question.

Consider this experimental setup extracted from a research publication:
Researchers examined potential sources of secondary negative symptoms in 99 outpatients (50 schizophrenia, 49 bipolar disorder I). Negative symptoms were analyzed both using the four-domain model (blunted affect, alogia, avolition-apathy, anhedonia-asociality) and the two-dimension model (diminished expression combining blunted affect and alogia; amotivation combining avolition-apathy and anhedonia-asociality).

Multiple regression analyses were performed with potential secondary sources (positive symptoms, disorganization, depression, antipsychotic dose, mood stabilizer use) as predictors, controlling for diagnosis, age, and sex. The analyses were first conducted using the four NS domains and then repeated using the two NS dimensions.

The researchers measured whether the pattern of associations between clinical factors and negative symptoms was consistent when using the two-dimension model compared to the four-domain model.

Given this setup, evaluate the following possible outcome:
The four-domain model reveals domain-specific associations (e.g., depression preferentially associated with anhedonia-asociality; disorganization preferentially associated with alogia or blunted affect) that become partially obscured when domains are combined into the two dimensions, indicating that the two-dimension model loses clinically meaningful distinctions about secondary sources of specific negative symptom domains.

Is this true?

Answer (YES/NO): NO